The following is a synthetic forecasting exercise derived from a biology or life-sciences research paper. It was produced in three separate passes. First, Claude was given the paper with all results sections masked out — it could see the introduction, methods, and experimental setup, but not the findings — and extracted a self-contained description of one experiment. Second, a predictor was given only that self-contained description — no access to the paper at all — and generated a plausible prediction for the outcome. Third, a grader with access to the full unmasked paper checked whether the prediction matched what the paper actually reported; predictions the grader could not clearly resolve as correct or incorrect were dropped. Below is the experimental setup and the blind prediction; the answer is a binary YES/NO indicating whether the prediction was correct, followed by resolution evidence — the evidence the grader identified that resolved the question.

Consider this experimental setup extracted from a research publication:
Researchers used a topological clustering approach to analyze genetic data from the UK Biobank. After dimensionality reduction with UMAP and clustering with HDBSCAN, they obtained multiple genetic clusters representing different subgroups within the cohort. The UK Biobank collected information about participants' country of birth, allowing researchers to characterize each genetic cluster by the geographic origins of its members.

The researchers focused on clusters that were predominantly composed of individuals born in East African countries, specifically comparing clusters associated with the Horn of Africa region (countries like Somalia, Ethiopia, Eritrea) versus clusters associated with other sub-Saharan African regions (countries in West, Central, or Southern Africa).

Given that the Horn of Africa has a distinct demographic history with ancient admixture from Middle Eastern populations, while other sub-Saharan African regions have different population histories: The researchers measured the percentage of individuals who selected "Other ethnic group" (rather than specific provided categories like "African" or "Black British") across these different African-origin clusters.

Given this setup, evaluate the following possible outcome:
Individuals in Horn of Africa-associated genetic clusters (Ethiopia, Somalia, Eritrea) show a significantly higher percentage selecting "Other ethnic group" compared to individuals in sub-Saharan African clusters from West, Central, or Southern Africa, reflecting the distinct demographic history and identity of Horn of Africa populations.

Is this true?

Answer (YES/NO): YES